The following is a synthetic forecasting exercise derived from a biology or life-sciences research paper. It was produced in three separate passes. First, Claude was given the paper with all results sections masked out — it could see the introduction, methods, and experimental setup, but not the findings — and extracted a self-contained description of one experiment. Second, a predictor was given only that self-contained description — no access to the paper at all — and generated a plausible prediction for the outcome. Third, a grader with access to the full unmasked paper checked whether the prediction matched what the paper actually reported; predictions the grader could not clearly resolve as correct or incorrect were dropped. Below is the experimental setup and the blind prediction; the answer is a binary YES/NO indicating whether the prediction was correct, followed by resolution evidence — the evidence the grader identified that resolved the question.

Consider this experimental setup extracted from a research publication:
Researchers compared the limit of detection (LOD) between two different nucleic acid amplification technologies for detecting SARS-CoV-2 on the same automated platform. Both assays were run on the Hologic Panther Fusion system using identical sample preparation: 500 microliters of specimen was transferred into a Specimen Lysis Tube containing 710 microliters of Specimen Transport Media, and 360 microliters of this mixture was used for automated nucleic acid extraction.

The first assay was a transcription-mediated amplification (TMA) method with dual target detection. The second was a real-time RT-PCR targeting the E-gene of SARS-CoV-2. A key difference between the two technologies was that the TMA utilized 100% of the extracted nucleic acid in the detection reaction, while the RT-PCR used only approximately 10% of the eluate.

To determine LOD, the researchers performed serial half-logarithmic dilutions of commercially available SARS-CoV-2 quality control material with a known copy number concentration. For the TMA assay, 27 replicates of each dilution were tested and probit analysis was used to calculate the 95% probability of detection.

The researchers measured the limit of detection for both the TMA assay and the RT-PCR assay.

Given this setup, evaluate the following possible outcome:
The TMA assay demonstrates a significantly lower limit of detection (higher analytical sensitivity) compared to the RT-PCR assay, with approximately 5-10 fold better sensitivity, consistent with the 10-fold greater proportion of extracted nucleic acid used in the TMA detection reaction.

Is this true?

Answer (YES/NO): NO